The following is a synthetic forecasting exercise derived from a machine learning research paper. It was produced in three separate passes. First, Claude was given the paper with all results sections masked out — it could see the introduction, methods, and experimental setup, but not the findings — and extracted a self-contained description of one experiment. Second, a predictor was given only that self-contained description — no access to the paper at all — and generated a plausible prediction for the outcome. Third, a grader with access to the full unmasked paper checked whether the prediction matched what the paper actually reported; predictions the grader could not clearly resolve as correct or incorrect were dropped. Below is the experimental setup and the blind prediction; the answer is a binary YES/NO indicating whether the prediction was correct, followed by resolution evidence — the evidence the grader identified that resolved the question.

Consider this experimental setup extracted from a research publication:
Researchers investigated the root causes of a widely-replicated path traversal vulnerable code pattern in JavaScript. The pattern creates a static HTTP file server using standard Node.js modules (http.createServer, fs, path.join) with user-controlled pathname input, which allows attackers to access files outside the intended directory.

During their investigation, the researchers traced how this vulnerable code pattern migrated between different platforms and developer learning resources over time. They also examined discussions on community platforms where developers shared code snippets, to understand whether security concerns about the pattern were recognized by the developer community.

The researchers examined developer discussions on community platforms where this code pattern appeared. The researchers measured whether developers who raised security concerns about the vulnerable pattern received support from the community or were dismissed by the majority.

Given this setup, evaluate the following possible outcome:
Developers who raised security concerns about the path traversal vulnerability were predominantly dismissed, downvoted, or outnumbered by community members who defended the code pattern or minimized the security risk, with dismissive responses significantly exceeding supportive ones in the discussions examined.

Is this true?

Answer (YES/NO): YES